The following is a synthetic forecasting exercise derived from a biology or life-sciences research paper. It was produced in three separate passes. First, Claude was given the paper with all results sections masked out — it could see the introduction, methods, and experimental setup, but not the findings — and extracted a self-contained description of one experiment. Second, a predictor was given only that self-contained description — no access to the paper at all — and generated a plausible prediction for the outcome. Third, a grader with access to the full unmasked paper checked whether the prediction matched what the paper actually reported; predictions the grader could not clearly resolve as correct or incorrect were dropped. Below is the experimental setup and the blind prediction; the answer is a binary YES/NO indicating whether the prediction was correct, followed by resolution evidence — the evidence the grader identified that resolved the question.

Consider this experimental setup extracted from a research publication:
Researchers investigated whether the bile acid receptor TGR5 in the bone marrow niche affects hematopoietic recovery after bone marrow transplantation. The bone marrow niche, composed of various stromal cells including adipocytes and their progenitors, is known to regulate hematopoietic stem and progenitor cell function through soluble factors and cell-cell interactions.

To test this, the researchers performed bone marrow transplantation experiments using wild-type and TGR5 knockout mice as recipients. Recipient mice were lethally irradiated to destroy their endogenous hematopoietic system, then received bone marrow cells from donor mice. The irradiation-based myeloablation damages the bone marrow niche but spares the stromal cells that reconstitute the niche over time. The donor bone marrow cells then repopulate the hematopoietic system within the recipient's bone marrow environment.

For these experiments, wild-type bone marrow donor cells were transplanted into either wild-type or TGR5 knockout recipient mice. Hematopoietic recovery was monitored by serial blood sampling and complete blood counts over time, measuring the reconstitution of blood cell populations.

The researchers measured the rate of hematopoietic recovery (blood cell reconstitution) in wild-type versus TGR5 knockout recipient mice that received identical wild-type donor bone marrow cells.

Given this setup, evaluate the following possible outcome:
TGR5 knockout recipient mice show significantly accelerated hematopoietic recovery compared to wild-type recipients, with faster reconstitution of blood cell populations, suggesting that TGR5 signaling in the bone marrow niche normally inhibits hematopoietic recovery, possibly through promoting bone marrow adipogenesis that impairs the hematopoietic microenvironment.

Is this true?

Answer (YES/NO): YES